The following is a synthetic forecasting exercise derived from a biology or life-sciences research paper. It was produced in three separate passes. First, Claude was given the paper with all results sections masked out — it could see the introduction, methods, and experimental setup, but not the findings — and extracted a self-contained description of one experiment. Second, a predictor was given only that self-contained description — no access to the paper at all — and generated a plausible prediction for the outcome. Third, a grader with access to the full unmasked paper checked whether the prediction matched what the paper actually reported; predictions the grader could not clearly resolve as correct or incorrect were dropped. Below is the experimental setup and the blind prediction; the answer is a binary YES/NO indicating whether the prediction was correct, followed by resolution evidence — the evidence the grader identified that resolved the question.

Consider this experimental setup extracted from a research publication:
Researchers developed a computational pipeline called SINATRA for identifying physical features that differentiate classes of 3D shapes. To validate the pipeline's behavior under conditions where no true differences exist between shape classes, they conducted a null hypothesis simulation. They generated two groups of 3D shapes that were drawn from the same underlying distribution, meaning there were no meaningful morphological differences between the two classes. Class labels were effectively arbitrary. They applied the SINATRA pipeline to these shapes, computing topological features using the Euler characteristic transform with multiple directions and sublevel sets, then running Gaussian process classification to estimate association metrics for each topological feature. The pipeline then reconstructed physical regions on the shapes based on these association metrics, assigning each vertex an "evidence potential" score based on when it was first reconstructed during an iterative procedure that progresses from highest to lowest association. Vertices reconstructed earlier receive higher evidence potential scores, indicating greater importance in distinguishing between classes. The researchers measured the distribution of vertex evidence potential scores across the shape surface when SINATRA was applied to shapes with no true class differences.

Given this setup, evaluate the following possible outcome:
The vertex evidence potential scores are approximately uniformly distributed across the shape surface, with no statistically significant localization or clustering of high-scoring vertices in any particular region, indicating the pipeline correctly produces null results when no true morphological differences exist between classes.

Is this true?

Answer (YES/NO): YES